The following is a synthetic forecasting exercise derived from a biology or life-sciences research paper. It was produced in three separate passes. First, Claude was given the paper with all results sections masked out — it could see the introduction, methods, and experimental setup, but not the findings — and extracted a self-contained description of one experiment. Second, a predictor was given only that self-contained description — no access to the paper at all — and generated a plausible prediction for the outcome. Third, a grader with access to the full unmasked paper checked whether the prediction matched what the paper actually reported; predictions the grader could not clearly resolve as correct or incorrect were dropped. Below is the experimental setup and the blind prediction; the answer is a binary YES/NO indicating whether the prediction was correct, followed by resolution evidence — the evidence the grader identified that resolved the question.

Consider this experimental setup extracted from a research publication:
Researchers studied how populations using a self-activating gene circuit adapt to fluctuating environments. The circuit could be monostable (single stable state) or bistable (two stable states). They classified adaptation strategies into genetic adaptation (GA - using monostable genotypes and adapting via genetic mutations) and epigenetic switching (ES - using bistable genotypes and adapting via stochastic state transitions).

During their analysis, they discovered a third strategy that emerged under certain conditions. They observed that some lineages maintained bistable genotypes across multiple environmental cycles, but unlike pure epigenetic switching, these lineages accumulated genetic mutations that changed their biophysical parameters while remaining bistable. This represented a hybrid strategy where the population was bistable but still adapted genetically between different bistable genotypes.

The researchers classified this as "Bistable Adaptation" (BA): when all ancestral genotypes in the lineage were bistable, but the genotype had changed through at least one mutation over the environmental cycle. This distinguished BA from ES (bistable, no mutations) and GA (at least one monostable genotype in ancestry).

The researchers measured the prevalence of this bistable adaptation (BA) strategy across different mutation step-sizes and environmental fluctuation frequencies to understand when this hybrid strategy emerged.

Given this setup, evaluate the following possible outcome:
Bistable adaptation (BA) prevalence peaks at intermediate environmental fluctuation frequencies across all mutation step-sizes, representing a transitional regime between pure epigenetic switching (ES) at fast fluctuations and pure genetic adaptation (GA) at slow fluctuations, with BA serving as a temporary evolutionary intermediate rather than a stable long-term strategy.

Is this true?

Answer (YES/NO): NO